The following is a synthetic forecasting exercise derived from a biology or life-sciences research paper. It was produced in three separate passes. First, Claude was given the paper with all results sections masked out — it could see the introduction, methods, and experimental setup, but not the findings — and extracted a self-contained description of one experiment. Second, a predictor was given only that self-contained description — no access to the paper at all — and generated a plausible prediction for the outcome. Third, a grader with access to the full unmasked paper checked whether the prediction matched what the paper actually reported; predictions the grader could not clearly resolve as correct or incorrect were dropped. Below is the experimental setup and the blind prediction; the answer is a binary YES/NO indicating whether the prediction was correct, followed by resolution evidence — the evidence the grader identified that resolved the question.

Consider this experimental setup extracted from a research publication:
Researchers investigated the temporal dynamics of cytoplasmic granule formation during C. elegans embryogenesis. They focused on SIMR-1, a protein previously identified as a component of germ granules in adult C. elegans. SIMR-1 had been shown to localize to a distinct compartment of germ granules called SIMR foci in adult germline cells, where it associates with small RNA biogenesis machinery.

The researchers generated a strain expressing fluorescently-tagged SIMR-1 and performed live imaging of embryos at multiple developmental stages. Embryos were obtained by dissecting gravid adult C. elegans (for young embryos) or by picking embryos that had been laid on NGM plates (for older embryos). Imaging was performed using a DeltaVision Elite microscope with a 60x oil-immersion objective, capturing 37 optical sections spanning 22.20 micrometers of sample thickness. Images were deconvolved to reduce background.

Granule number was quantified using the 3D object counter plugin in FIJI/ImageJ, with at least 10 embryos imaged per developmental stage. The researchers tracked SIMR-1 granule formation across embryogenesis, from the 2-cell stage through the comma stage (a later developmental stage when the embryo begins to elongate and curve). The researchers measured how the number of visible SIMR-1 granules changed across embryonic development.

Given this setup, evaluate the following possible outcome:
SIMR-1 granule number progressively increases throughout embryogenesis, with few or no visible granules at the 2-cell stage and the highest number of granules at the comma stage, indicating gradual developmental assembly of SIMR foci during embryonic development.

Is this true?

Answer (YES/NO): NO